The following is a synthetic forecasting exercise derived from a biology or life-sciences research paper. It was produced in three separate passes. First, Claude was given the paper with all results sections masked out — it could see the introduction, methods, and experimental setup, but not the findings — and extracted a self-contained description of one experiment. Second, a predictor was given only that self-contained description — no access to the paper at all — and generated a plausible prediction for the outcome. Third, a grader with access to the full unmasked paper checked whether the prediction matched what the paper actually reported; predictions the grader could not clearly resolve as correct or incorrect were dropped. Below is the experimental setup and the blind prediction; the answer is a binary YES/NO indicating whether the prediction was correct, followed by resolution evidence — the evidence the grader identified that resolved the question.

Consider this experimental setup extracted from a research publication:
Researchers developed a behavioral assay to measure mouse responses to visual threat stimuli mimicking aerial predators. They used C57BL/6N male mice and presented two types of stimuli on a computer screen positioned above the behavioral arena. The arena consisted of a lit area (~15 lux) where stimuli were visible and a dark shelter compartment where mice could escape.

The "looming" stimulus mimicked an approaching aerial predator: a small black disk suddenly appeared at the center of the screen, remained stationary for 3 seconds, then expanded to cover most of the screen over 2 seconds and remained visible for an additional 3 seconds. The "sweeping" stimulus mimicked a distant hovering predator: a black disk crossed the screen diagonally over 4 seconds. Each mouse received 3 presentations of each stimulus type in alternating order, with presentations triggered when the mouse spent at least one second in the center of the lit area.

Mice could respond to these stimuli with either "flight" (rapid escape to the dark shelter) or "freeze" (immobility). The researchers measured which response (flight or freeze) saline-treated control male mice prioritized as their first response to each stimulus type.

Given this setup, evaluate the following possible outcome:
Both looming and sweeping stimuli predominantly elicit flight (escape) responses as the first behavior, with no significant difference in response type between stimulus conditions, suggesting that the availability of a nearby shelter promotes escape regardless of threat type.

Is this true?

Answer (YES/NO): NO